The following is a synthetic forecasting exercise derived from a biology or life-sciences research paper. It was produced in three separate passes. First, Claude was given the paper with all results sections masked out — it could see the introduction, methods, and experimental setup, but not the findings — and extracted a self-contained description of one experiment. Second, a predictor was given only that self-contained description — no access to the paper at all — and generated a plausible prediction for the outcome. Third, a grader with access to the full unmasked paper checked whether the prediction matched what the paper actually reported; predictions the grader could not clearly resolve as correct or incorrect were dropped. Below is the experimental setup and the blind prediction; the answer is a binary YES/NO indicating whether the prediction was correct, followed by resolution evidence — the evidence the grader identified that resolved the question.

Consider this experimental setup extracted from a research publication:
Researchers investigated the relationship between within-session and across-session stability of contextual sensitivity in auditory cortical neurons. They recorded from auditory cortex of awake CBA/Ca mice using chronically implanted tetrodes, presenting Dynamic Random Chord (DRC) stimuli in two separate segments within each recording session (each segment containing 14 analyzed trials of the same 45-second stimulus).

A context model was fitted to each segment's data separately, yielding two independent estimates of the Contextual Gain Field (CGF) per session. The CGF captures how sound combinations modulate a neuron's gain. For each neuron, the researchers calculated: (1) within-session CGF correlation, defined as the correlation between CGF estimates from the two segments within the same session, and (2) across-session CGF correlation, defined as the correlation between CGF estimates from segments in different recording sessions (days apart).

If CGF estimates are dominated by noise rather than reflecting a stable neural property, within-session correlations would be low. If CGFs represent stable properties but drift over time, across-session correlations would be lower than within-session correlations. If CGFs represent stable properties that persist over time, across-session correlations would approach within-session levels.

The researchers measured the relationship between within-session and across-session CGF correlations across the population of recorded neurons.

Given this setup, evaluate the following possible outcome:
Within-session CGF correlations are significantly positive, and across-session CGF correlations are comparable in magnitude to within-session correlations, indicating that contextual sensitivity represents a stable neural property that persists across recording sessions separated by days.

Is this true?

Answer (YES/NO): YES